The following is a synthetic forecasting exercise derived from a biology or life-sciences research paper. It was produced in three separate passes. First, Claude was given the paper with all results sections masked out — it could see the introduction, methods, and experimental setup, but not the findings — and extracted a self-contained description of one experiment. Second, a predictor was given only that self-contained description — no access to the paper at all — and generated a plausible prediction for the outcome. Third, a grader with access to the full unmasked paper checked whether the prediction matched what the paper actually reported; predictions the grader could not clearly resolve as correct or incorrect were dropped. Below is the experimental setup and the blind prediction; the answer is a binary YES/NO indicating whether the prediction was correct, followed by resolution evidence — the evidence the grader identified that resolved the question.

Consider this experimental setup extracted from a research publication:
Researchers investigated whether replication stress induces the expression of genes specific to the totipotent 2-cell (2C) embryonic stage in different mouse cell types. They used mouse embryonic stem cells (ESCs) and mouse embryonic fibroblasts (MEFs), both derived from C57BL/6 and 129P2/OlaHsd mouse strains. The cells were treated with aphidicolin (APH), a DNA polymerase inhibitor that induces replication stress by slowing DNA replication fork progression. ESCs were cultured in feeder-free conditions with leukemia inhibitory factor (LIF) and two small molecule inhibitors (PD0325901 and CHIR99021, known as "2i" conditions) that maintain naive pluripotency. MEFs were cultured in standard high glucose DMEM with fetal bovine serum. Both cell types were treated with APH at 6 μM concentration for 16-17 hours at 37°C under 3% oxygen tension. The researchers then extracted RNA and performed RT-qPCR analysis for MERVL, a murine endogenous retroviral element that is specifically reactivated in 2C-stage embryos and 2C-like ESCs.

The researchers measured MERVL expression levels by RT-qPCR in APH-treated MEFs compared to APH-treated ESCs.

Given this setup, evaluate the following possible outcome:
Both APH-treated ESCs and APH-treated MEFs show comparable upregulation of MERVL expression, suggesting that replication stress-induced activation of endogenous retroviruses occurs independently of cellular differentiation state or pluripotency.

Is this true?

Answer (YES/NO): NO